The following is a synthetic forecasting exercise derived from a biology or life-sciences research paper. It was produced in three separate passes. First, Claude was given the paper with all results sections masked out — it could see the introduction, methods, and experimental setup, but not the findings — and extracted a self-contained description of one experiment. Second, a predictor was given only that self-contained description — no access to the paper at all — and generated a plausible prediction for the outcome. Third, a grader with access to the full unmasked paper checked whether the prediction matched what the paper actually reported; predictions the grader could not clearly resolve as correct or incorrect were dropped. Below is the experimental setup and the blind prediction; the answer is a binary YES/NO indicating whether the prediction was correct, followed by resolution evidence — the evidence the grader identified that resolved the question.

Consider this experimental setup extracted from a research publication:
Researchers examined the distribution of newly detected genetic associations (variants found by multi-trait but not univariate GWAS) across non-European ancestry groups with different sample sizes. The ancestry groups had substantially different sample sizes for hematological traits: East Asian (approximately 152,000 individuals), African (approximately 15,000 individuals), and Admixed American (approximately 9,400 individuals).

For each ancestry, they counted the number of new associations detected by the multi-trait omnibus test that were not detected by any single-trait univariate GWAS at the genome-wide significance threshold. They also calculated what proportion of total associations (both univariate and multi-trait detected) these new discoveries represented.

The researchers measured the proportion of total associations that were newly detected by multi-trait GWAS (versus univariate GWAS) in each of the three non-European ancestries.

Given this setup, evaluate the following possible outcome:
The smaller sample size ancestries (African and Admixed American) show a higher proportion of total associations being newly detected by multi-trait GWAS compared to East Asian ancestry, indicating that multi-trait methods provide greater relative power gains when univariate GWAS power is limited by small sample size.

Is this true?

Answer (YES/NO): NO